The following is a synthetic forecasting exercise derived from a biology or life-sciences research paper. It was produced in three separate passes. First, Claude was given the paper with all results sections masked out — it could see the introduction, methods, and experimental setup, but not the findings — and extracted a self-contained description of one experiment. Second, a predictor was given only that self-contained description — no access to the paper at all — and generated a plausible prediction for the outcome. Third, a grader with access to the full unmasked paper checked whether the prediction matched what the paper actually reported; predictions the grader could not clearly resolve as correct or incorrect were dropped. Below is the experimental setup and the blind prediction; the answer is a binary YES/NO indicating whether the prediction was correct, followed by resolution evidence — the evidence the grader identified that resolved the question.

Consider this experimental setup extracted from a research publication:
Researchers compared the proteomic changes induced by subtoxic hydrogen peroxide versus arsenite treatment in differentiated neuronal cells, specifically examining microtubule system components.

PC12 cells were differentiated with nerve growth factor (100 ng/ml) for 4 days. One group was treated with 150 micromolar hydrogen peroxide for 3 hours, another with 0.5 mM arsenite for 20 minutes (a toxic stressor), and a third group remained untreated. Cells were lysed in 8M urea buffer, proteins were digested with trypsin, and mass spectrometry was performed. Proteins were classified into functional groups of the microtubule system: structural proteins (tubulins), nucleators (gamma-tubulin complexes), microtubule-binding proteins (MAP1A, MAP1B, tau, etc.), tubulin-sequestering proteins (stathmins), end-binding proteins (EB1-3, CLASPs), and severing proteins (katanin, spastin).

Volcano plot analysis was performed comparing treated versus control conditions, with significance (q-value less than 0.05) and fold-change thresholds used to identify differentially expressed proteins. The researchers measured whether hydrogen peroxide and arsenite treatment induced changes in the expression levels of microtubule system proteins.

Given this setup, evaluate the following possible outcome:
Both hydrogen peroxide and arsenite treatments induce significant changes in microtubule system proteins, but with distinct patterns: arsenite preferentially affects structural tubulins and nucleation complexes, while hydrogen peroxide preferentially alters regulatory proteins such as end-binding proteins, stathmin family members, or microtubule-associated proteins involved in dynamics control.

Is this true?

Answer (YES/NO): NO